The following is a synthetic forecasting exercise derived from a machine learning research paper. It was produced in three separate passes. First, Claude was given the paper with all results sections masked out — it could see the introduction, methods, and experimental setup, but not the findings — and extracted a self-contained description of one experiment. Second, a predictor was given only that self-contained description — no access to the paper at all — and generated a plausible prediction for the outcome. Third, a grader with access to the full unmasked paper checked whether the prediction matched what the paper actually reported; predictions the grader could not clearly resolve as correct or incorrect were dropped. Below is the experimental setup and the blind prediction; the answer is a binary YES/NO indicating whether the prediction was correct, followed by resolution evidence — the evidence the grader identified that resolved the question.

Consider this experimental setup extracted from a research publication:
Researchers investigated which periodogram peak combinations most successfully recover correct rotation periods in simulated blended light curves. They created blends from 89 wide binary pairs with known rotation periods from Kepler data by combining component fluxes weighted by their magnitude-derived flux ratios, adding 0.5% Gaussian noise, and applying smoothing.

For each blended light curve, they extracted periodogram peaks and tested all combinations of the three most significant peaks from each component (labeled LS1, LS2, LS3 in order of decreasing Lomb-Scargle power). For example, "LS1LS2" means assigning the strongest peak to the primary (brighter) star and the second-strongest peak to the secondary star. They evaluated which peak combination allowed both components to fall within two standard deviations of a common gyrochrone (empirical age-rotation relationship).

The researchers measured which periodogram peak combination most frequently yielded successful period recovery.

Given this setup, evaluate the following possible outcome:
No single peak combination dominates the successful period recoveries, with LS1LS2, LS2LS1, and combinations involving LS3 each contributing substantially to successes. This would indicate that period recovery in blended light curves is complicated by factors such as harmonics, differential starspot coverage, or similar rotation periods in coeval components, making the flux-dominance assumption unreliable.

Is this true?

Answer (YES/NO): NO